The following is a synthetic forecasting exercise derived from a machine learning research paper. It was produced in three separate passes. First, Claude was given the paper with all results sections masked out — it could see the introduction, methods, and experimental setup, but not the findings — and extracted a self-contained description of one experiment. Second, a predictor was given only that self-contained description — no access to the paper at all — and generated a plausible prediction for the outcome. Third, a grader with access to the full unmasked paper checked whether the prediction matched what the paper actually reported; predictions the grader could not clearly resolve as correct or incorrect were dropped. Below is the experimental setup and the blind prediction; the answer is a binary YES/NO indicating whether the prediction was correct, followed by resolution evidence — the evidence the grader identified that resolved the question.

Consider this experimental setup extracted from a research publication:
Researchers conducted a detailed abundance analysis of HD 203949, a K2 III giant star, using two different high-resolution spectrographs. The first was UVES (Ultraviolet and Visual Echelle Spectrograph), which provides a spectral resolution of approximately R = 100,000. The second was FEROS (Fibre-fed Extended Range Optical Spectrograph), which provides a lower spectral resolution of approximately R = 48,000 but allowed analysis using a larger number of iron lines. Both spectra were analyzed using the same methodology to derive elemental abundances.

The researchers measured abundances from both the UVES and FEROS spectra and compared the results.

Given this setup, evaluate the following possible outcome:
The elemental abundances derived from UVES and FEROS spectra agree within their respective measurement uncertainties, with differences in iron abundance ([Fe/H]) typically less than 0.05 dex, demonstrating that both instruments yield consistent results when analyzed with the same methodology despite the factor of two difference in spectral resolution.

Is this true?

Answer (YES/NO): YES